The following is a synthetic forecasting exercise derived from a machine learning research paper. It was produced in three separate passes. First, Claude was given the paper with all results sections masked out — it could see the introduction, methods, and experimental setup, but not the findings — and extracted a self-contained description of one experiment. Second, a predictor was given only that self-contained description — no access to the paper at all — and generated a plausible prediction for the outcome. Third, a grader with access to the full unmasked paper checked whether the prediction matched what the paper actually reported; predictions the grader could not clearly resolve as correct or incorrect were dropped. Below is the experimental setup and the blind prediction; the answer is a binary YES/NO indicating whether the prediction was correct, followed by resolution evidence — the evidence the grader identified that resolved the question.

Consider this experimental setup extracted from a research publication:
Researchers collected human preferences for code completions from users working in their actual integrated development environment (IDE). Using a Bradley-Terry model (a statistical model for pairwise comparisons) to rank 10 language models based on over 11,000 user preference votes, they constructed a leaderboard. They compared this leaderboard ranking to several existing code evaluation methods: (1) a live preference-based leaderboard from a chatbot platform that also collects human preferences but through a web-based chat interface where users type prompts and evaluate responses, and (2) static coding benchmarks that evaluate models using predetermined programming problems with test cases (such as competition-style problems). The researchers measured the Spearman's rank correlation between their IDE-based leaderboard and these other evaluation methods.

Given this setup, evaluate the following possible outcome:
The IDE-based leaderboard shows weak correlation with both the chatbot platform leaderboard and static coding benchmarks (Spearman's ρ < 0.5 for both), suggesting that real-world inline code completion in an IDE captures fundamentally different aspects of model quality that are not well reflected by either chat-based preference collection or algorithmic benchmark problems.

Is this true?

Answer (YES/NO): NO